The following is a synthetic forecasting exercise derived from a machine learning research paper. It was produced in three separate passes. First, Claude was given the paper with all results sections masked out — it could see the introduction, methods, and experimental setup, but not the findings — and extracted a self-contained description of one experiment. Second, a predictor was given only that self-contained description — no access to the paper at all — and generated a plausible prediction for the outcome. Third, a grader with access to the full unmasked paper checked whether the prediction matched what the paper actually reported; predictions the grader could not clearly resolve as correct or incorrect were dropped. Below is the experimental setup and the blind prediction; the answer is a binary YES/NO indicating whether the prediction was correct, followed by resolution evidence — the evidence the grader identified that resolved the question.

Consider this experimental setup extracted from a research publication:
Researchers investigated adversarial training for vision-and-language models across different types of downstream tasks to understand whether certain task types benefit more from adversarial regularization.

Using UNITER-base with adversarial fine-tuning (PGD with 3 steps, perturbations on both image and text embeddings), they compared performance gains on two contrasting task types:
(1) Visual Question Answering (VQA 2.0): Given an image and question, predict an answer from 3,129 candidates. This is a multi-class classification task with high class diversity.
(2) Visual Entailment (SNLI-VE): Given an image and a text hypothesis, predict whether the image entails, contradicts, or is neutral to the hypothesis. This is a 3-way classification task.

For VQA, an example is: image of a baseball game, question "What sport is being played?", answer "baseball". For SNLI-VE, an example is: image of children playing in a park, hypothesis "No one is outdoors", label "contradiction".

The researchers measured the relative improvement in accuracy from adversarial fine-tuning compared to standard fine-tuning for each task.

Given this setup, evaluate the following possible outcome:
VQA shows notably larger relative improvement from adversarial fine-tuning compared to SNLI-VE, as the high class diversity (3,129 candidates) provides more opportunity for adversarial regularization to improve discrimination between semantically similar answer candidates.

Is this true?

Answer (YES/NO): NO